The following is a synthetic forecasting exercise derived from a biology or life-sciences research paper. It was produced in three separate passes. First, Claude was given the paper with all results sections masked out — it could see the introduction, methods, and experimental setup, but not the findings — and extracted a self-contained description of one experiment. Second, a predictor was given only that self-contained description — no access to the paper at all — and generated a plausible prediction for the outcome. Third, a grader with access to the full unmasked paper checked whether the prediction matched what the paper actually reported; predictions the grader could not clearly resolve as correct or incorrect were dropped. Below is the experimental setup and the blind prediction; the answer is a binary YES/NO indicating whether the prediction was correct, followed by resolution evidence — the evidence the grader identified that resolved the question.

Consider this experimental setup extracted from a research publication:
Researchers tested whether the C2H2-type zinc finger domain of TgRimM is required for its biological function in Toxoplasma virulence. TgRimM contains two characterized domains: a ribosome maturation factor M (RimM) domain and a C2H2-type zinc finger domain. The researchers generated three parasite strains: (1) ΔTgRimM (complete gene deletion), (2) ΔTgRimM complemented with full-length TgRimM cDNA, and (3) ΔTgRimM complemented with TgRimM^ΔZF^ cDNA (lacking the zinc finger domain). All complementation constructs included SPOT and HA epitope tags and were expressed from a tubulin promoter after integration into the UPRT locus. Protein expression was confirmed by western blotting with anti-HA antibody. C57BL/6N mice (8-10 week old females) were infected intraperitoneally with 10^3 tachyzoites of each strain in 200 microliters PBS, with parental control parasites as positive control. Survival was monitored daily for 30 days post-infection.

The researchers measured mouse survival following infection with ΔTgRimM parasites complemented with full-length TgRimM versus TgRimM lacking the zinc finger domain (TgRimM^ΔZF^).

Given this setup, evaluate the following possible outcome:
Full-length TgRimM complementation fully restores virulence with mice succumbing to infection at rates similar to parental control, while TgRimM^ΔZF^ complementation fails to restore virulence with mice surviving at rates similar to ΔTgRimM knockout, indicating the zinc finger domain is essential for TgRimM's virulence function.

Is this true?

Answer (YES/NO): YES